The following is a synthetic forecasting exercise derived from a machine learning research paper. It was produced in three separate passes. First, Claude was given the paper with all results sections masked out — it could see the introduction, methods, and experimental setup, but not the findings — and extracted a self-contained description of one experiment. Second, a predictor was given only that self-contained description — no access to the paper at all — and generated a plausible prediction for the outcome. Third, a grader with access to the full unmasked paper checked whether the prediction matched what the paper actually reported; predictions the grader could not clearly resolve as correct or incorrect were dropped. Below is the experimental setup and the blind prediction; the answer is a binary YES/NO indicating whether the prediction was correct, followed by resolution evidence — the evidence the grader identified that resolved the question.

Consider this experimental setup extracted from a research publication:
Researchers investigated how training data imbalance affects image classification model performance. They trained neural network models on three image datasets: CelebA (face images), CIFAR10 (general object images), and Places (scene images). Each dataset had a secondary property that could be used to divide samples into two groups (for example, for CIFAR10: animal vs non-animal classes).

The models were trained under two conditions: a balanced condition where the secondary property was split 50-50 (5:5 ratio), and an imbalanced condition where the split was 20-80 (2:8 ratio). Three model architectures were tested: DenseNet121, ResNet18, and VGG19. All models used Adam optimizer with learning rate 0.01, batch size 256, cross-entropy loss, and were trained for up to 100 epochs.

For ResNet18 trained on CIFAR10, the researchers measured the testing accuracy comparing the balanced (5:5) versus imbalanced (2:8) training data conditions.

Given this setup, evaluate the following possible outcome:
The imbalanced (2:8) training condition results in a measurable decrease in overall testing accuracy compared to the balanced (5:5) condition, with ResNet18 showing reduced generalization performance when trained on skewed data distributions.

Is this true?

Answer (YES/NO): YES